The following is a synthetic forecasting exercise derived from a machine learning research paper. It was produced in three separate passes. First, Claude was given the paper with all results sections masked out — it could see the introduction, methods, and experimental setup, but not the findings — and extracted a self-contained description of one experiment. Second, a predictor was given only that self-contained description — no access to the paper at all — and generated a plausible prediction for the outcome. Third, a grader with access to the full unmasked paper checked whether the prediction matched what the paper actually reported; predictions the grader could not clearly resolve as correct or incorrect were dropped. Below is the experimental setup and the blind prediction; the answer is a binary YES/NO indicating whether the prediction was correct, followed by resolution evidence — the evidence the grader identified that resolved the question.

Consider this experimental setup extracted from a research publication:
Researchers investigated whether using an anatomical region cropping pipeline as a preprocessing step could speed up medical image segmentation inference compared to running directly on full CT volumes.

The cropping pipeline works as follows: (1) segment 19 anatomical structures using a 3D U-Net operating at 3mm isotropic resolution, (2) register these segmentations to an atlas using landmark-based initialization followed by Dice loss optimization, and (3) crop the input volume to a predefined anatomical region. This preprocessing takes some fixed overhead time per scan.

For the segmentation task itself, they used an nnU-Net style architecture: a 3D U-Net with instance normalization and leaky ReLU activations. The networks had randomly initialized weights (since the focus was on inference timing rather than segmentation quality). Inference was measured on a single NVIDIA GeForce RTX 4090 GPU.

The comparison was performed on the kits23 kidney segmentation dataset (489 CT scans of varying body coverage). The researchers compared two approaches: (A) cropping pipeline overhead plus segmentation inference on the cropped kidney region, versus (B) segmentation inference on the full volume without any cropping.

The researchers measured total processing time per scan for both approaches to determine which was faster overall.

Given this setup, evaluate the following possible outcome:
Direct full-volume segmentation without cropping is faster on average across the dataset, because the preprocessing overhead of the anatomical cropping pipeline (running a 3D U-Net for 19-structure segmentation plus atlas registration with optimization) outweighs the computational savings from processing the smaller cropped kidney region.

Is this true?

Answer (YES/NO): NO